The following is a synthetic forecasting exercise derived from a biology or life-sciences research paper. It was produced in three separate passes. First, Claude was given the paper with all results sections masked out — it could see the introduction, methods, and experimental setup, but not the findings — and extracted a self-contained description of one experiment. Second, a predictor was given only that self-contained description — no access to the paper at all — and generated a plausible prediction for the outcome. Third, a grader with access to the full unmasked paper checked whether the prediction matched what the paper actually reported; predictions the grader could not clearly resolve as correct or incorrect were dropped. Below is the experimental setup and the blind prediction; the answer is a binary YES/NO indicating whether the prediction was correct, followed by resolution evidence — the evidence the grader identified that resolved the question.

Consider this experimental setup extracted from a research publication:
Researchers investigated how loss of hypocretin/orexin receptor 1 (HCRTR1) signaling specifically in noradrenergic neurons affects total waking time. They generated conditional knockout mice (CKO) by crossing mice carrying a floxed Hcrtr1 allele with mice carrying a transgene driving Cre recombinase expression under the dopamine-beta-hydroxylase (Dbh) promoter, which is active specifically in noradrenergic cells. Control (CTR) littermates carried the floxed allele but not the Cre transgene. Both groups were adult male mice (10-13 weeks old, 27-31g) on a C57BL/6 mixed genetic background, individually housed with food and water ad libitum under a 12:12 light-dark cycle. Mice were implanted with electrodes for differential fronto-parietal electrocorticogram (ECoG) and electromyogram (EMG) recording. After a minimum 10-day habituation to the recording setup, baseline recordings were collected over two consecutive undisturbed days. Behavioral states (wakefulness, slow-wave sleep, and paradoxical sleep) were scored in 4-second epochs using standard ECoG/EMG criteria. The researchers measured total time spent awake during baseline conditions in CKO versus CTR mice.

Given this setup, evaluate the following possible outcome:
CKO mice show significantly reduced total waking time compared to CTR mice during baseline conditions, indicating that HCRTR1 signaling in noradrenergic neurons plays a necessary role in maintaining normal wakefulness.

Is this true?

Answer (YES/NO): NO